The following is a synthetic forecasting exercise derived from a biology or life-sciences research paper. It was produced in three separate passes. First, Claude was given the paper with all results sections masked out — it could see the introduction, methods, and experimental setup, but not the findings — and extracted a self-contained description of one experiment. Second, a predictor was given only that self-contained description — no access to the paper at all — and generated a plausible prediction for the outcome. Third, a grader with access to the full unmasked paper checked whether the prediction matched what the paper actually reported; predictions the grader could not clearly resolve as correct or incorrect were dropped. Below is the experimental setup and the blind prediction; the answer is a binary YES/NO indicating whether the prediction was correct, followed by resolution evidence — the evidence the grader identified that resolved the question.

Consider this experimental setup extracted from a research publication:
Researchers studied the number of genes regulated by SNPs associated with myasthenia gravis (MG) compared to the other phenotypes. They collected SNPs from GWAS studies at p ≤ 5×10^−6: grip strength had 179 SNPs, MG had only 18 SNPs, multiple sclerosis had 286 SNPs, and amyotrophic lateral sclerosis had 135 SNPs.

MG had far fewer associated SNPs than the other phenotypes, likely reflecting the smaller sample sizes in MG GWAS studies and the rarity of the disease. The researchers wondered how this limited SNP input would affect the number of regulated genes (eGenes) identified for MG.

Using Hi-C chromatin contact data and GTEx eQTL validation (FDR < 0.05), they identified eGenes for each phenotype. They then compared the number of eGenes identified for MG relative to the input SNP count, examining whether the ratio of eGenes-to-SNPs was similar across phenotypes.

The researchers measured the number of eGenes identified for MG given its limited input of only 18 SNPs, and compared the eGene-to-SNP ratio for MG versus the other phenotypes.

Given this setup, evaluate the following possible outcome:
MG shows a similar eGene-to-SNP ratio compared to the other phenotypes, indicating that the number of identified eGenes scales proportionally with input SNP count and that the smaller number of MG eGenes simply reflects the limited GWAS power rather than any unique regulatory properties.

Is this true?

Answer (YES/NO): NO